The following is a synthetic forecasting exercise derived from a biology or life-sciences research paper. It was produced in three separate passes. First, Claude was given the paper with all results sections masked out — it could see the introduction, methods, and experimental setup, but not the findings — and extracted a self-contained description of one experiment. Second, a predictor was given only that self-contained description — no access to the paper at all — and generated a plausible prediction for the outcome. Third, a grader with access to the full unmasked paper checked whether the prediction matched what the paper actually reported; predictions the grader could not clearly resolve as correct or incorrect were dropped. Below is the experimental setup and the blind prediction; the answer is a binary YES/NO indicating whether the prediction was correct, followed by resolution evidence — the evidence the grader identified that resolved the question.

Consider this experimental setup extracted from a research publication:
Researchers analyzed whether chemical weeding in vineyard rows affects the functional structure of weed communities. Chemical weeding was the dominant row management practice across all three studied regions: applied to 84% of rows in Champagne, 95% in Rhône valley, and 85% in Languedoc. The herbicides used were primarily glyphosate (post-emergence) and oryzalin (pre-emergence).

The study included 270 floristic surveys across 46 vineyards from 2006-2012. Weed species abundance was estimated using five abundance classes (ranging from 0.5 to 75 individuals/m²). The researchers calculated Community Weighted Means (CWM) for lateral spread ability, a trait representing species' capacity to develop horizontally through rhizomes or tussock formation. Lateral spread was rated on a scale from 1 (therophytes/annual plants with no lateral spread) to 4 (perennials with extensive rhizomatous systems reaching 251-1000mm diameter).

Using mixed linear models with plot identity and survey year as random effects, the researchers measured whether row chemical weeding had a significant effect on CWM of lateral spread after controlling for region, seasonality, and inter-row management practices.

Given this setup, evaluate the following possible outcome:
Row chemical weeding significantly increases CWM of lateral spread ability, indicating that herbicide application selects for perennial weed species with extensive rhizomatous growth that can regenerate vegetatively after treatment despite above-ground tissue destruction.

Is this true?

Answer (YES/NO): NO